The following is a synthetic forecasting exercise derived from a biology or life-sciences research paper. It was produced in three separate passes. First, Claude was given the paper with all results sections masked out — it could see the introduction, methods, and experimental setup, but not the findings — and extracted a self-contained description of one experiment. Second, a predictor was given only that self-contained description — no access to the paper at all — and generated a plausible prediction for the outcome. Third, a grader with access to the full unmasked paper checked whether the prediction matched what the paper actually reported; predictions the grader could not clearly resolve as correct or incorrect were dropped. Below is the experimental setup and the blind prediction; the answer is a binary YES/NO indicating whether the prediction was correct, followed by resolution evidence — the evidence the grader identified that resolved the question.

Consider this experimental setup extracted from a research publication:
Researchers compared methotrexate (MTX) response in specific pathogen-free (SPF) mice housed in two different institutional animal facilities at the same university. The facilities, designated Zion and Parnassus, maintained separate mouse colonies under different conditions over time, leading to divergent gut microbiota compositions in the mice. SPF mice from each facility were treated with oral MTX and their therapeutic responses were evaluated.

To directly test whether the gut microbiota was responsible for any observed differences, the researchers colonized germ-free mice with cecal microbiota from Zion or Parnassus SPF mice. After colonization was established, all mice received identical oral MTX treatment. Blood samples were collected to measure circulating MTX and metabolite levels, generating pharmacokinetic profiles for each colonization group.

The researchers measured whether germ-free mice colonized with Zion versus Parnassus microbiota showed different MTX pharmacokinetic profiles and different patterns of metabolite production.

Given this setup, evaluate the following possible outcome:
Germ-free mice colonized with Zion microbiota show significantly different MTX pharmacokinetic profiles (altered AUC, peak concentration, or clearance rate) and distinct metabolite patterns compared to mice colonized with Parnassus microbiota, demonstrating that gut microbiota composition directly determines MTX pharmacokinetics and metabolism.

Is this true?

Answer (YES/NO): YES